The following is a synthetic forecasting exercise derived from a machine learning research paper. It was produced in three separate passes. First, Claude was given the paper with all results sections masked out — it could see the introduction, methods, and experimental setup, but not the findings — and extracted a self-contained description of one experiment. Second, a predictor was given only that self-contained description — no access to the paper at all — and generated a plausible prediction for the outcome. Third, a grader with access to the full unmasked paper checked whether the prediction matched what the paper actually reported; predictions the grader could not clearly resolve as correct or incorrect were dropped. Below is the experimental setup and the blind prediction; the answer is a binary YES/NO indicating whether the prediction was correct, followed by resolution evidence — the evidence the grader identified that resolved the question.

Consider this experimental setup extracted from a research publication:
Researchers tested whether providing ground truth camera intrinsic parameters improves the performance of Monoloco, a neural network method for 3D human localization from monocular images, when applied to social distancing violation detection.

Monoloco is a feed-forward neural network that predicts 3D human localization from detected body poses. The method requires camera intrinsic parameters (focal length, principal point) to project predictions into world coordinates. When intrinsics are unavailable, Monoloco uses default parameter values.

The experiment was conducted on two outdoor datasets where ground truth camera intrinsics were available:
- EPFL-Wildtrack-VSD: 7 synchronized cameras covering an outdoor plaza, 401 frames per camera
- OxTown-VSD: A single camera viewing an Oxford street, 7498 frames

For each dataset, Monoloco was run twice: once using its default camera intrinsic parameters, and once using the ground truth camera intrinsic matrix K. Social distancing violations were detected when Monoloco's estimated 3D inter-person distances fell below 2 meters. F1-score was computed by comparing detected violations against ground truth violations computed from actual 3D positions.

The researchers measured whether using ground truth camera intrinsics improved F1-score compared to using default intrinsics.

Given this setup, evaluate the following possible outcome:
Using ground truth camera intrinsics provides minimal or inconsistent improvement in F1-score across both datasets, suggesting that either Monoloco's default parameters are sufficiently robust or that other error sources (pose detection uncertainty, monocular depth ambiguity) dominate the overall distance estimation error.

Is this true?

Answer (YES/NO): YES